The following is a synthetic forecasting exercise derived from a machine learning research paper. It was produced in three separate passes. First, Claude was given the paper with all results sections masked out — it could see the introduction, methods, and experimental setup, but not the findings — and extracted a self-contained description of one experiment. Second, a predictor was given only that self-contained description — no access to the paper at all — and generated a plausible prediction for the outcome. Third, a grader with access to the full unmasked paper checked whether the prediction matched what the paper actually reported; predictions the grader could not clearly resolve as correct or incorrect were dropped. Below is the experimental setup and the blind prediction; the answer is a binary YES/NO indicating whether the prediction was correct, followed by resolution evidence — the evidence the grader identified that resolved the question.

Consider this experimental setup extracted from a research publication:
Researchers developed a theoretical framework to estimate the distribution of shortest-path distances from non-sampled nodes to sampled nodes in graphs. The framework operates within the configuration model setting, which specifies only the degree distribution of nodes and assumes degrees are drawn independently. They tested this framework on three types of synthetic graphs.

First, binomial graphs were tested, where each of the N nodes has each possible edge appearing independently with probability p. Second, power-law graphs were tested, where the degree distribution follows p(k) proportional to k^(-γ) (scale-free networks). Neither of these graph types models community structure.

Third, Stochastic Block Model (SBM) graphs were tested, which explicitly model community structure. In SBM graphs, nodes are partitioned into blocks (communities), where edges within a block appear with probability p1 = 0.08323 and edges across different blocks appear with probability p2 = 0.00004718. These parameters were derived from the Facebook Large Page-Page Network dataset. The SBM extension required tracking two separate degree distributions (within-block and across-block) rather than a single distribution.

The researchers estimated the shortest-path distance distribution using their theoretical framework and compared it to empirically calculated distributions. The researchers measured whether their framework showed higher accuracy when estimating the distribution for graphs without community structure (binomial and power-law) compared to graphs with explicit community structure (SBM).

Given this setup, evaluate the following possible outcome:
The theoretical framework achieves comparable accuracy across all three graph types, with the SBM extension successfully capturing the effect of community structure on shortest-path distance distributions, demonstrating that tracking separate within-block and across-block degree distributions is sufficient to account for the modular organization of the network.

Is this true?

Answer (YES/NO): NO